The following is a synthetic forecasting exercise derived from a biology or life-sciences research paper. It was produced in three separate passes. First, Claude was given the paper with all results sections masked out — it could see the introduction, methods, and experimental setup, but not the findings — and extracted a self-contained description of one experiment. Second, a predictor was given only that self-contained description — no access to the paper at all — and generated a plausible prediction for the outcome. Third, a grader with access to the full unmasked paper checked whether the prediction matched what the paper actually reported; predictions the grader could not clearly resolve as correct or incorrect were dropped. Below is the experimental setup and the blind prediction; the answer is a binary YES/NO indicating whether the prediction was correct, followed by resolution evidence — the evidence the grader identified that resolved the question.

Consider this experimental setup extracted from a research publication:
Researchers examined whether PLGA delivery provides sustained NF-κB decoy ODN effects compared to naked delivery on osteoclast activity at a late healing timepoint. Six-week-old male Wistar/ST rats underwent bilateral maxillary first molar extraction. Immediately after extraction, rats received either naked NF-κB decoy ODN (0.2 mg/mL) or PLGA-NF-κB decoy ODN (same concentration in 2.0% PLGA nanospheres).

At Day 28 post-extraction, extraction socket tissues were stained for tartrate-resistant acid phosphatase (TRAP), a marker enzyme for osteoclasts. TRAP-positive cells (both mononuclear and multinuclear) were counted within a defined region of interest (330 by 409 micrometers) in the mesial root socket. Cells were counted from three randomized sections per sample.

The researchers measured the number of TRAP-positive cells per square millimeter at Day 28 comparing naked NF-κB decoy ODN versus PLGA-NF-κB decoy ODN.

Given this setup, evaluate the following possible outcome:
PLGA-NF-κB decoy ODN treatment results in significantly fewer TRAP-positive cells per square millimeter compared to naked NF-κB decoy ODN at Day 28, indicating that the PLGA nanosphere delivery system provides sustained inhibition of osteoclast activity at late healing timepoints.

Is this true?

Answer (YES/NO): YES